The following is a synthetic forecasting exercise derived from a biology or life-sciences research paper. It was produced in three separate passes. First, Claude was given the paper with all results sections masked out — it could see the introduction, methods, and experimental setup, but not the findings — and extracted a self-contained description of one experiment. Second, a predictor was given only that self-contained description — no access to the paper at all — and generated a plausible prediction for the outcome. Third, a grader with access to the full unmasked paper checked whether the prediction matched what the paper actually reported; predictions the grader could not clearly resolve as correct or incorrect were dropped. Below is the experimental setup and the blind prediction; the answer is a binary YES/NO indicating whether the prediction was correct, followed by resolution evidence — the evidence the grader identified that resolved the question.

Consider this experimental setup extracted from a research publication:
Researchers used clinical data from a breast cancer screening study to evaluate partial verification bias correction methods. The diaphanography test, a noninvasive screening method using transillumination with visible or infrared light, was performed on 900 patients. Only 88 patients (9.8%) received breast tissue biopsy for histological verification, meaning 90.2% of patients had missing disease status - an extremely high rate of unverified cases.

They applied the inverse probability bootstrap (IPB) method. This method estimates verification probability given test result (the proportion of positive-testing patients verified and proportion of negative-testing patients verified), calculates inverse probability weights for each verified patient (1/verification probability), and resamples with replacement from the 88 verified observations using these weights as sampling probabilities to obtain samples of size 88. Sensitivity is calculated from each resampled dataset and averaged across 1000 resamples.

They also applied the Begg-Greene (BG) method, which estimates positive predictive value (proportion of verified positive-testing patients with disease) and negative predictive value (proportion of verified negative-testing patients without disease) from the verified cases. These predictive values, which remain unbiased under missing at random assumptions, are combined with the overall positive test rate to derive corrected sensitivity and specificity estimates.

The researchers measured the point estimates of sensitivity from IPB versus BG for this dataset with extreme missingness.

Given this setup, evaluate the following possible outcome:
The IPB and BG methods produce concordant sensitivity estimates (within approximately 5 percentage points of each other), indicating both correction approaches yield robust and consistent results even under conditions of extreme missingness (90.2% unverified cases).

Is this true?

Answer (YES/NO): YES